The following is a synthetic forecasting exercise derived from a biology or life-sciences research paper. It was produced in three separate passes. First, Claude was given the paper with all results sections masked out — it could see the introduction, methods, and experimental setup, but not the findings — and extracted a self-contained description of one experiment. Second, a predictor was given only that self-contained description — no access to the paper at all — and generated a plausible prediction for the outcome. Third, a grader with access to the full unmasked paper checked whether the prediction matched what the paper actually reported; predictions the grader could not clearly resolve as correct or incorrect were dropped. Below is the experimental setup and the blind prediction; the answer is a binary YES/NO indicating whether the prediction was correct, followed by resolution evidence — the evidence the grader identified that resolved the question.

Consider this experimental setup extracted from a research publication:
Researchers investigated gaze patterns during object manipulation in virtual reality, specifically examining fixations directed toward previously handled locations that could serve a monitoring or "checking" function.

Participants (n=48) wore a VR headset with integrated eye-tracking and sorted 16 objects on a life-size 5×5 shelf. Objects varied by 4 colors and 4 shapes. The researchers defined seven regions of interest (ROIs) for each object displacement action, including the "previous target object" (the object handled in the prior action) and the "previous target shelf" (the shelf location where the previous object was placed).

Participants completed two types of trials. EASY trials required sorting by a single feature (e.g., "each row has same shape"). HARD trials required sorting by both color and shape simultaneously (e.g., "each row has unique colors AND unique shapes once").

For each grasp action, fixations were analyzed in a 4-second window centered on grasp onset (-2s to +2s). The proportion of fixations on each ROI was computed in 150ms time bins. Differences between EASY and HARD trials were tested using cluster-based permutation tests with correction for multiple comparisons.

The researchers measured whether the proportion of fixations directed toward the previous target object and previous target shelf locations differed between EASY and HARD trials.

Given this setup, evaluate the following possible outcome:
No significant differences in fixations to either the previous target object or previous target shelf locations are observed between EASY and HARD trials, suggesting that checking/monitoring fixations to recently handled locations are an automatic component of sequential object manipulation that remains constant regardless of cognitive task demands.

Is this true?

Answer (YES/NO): NO